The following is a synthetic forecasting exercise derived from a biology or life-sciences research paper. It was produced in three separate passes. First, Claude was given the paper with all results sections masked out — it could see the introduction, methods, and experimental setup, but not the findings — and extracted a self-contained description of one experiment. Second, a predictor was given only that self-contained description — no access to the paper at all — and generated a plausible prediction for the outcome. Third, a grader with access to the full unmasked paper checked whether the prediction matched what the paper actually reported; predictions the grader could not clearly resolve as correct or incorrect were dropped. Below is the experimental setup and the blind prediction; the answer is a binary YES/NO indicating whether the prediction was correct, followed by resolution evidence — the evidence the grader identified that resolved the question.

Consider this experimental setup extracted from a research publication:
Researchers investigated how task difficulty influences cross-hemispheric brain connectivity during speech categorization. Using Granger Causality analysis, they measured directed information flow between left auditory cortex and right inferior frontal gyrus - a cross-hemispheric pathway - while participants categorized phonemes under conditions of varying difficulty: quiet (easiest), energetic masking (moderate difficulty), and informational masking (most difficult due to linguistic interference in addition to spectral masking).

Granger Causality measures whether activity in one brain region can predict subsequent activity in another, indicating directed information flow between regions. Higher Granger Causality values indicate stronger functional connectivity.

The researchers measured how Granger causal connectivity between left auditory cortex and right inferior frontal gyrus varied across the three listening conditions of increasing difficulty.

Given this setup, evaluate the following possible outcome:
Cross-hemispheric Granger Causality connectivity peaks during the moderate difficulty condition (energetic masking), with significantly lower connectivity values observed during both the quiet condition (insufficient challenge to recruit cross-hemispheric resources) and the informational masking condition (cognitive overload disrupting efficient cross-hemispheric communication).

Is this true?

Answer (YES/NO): NO